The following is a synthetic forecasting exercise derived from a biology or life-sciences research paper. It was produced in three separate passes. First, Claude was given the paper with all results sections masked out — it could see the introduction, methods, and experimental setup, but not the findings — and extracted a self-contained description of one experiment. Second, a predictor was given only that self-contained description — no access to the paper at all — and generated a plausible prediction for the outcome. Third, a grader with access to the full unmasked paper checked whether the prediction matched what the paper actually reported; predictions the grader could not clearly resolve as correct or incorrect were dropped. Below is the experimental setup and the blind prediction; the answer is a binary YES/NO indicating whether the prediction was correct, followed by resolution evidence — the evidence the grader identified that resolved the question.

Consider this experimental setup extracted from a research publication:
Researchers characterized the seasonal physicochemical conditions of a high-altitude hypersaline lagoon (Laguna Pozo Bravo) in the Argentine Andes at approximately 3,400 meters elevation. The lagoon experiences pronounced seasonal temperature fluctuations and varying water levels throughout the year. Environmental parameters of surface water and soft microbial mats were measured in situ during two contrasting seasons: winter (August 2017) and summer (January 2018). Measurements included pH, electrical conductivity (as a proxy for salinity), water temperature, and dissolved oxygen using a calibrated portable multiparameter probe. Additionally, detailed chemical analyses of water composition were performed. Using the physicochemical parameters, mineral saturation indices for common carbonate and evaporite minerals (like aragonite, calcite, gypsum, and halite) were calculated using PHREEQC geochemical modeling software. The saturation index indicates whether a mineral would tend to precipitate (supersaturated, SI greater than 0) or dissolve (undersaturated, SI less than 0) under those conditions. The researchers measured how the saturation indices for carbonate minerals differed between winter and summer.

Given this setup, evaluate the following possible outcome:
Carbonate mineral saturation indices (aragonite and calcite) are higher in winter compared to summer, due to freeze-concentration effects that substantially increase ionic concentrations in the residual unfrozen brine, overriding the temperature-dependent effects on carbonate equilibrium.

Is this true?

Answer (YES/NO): NO